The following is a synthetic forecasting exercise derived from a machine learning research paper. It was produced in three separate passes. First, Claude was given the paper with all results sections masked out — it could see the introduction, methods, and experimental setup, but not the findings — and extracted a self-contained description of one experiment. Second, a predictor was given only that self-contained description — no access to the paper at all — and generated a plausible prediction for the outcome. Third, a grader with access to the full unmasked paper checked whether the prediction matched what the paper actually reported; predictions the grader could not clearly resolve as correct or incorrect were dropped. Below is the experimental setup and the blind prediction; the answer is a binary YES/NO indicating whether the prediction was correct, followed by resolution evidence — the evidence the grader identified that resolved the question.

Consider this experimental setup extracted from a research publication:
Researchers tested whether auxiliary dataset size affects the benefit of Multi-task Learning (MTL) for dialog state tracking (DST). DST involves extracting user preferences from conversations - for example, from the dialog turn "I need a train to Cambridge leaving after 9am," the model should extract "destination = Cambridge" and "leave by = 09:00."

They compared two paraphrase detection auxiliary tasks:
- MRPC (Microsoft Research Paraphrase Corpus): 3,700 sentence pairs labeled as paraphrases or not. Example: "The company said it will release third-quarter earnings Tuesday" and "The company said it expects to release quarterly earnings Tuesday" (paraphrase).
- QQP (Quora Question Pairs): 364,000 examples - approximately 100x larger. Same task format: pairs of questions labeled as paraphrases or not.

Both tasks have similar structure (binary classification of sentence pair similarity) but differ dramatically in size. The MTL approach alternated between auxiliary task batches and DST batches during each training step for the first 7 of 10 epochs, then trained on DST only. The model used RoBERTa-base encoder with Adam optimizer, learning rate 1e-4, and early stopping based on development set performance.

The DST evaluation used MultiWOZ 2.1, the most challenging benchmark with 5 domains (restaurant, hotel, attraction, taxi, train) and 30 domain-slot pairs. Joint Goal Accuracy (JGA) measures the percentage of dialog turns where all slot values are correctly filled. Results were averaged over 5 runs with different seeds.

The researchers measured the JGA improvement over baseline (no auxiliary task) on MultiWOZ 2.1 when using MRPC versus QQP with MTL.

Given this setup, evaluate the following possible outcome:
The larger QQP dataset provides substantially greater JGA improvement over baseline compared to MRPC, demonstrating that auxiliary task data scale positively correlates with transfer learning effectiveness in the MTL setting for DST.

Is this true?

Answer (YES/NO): NO